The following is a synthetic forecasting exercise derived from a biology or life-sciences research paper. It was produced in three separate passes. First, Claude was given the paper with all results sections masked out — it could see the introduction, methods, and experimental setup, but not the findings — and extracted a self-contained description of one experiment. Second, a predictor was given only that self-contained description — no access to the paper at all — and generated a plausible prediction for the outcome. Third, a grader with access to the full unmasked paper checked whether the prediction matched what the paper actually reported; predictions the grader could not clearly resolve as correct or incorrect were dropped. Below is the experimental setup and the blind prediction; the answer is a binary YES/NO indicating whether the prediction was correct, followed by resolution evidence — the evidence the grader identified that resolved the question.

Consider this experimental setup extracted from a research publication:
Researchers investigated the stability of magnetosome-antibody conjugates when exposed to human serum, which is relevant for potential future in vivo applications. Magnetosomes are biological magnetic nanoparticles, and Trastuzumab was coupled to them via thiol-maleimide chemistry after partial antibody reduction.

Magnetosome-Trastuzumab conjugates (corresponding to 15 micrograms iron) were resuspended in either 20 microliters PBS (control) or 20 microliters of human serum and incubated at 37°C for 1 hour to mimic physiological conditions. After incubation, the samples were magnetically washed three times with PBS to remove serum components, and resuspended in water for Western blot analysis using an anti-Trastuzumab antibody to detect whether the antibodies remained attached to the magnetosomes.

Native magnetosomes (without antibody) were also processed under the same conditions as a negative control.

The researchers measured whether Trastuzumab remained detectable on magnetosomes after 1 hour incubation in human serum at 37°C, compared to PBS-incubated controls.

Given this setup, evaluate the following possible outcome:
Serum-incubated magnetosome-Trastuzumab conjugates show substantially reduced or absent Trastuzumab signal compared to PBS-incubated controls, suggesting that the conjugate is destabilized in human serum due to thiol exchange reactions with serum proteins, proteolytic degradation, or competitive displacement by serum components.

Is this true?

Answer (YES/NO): NO